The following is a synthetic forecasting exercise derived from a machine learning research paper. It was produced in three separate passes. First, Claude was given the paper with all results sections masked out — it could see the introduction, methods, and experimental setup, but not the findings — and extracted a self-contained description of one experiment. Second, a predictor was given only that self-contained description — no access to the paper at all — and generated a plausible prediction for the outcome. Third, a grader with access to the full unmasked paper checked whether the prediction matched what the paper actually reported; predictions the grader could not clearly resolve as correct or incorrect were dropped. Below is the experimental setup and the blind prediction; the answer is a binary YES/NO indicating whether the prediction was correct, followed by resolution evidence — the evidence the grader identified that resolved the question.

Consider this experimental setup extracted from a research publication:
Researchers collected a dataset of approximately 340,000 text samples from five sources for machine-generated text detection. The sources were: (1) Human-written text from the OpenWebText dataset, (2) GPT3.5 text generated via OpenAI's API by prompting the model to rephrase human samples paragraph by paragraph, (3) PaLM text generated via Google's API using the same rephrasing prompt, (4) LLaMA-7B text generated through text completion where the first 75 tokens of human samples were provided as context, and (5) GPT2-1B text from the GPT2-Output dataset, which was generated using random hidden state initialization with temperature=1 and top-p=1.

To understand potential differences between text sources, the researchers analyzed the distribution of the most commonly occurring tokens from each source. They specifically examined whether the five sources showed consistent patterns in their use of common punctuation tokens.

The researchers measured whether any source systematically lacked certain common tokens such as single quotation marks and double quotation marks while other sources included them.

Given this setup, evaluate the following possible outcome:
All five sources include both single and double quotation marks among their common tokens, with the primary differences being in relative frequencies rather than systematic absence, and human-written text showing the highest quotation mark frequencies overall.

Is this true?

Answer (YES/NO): NO